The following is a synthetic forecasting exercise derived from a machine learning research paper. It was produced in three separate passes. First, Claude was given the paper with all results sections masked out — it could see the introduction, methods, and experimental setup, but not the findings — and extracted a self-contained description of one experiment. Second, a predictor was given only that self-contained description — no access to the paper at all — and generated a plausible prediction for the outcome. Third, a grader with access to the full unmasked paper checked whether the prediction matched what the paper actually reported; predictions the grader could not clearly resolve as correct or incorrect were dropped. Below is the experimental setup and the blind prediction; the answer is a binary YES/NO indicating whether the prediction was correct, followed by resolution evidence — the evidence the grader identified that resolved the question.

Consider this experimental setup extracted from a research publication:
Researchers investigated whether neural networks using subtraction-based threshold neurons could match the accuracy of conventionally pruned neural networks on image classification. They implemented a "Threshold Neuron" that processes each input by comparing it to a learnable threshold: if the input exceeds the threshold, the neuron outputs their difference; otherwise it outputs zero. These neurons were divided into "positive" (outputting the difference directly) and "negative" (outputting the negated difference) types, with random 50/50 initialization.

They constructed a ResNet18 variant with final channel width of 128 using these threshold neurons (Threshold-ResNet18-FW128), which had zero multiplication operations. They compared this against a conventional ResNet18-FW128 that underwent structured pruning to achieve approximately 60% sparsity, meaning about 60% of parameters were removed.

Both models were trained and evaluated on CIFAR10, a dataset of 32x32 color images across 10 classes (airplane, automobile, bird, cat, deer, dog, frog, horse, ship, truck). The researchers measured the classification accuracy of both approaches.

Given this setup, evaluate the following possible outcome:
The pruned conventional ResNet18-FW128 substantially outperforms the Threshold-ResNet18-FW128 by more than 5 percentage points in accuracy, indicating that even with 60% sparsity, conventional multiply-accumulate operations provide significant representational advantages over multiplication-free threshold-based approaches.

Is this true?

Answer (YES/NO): NO